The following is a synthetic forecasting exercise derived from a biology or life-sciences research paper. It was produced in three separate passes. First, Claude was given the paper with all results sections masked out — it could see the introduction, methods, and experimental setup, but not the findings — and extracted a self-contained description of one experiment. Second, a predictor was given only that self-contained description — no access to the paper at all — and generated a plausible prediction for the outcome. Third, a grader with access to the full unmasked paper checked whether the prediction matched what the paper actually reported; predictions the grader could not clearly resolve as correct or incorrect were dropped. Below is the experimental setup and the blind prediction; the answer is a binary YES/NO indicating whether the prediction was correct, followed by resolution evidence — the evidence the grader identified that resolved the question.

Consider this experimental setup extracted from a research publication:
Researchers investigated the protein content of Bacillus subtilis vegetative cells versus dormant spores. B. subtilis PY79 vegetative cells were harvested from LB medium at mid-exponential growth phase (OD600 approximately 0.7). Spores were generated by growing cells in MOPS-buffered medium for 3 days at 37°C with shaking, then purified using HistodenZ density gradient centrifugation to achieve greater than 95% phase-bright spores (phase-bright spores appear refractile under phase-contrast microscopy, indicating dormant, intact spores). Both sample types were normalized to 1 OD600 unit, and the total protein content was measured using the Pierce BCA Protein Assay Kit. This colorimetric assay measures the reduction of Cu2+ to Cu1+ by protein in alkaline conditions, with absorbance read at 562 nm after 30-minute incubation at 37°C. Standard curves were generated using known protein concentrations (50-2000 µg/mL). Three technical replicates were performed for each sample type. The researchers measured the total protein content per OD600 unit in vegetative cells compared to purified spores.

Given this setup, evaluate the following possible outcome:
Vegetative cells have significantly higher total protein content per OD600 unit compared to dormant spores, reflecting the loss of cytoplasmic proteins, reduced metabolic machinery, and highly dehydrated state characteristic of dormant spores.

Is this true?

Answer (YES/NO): NO